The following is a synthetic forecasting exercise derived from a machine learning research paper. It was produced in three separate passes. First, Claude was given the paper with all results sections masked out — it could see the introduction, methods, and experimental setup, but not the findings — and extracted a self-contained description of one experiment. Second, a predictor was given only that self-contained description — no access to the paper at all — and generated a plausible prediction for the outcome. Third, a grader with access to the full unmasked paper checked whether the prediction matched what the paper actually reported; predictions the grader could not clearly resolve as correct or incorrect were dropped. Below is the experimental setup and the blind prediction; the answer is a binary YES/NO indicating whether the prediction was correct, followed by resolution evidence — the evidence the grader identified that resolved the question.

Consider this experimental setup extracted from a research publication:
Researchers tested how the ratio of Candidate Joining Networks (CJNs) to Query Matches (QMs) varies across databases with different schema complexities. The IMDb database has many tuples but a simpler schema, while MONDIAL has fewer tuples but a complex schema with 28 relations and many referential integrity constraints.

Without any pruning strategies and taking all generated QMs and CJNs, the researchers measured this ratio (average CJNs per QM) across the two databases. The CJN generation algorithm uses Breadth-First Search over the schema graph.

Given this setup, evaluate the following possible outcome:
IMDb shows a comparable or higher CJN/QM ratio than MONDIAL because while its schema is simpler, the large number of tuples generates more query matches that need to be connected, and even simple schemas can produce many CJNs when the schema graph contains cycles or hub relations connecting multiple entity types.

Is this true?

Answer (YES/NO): NO